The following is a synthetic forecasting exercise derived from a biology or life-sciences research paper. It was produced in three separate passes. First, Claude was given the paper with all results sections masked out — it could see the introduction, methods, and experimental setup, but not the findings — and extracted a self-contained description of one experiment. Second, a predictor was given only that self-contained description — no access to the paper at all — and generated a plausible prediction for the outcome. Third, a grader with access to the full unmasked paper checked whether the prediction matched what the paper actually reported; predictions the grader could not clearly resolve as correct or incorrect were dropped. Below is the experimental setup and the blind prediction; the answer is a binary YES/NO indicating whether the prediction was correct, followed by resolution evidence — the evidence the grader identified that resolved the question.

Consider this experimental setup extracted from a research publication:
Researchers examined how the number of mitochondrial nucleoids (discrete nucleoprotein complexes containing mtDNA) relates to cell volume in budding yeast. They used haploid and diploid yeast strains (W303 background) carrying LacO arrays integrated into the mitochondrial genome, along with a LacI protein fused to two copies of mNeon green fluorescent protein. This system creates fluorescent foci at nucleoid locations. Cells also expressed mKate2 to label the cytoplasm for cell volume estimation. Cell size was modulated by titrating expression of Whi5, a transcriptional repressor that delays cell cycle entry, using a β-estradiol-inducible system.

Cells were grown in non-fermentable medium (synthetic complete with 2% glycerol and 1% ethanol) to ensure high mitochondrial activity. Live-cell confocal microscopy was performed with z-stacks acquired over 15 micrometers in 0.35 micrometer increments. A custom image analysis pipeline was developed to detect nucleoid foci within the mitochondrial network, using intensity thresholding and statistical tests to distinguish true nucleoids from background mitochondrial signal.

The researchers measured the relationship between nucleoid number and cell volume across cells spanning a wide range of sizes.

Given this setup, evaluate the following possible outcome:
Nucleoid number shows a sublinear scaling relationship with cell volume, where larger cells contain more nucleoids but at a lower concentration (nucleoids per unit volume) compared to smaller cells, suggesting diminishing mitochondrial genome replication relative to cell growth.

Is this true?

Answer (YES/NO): NO